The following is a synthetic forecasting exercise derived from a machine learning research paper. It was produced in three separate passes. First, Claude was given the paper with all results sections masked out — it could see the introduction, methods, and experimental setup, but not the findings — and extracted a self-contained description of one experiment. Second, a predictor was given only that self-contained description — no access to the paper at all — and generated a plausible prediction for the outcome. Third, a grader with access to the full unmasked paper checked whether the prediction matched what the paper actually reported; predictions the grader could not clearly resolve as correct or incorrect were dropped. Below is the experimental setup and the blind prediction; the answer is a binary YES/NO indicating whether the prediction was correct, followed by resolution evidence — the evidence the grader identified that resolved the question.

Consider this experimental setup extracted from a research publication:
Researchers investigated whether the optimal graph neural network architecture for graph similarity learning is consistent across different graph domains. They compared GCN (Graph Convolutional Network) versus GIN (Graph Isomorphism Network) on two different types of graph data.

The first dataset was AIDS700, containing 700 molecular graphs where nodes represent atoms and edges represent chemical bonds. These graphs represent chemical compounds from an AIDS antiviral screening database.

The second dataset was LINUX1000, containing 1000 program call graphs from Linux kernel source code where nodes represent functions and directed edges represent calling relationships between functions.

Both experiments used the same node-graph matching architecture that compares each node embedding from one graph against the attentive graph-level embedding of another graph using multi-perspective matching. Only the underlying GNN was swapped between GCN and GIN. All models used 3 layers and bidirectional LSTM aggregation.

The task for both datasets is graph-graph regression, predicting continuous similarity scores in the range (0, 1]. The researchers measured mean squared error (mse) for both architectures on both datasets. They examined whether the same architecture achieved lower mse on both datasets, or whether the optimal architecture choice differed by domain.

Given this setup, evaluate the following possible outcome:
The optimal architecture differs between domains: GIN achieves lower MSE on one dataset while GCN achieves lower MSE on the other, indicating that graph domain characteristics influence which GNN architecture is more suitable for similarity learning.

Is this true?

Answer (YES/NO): YES